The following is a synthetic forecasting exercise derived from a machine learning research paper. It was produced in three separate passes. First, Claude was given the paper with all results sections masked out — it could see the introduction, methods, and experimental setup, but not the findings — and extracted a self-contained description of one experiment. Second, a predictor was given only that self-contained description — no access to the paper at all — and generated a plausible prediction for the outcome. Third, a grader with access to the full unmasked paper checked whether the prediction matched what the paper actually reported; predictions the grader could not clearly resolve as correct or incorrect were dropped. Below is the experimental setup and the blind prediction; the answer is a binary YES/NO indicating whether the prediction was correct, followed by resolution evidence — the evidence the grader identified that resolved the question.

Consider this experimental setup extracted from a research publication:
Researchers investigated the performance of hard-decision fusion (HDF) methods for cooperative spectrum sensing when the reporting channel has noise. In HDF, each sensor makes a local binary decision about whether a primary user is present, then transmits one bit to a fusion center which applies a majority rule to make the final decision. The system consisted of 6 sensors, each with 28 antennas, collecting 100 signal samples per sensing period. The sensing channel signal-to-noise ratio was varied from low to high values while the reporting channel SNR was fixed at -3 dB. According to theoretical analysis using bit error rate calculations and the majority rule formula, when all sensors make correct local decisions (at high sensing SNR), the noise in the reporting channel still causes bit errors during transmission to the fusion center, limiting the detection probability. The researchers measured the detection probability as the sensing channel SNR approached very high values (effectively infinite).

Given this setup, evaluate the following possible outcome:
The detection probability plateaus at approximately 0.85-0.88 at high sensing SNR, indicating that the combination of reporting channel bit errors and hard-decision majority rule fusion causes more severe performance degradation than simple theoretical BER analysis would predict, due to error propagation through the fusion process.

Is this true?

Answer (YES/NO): NO